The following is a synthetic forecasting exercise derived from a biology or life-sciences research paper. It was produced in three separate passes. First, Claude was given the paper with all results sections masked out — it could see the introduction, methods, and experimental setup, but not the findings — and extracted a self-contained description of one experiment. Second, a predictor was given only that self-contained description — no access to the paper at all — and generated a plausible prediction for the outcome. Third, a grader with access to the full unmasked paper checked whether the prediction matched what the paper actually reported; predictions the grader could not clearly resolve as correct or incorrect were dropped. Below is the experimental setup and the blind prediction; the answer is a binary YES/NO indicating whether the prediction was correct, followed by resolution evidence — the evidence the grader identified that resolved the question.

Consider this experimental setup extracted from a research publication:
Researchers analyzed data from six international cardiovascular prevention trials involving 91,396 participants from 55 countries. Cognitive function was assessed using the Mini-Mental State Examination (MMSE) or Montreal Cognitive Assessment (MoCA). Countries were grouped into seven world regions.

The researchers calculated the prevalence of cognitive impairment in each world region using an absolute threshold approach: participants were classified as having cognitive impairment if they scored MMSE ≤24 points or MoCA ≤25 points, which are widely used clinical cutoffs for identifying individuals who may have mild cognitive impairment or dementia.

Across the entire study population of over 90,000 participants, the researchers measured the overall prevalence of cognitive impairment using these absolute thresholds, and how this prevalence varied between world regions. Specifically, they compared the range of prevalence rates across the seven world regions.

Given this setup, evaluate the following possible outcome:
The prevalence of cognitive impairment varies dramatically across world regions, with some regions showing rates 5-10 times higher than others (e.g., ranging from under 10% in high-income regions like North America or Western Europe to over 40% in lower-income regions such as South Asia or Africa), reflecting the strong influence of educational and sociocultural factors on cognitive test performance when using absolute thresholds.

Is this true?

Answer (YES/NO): NO